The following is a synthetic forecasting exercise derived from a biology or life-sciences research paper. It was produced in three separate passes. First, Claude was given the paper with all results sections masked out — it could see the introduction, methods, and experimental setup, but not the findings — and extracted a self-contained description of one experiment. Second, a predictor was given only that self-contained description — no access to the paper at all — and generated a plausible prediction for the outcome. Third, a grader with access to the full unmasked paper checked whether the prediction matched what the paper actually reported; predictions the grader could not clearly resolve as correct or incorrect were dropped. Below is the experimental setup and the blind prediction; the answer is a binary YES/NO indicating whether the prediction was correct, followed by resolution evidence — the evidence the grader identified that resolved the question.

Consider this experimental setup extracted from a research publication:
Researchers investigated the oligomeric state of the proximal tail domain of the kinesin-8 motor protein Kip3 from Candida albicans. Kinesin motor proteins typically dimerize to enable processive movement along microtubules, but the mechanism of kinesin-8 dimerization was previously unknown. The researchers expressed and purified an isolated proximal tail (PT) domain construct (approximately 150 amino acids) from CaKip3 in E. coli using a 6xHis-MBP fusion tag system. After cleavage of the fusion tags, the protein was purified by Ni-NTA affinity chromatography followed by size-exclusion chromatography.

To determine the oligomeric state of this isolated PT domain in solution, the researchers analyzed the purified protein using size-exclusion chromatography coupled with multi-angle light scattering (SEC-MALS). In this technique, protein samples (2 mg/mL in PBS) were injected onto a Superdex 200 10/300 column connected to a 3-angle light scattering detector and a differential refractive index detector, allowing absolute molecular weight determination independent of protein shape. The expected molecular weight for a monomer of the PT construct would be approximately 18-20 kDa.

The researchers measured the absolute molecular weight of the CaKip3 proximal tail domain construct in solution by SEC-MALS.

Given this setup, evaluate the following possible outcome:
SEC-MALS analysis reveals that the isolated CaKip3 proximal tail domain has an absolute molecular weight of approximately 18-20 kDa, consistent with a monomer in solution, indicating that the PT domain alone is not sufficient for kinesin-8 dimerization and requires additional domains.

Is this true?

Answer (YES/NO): NO